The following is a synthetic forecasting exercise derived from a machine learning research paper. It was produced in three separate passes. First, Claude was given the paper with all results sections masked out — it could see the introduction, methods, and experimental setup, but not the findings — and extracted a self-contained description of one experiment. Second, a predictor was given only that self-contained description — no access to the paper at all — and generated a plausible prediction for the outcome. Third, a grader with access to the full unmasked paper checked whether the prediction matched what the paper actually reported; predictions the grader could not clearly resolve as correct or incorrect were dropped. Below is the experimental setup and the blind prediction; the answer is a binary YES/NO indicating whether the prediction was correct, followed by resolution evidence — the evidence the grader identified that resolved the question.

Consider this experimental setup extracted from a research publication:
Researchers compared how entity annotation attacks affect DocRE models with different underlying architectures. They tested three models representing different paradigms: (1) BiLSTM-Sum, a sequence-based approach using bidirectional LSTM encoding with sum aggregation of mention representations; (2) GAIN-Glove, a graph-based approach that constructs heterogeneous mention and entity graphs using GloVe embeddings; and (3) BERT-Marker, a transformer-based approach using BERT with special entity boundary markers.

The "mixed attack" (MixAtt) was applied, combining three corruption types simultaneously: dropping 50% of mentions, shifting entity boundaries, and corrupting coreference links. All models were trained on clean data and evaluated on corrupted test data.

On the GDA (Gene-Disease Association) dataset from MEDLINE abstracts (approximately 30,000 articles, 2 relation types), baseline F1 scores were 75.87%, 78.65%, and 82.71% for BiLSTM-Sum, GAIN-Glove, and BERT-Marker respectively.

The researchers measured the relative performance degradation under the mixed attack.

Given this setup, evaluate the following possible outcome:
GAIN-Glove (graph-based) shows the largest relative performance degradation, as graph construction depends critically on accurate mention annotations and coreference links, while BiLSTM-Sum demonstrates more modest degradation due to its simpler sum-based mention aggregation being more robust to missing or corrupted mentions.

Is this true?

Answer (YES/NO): NO